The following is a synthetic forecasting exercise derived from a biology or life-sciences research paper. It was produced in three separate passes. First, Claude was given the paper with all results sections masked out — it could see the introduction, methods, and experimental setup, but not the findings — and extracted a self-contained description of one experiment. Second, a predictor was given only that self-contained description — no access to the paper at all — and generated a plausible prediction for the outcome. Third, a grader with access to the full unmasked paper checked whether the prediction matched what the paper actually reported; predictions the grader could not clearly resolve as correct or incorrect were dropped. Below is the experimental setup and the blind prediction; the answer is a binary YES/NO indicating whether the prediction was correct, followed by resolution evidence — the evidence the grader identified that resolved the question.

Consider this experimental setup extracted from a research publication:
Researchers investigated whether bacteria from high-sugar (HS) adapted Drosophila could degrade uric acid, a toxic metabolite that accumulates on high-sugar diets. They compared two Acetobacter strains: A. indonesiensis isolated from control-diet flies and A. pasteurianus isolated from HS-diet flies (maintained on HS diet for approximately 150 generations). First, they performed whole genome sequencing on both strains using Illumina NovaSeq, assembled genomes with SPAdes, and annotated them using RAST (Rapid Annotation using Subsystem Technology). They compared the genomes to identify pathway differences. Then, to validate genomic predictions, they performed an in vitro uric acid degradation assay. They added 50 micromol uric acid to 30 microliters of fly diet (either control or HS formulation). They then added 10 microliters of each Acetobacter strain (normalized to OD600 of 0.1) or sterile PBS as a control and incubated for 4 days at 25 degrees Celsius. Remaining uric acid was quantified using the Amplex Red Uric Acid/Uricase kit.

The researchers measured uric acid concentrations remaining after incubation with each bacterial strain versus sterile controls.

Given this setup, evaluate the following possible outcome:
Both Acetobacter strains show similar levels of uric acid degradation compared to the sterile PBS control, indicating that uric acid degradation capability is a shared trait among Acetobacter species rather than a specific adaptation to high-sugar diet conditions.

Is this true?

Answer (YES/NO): NO